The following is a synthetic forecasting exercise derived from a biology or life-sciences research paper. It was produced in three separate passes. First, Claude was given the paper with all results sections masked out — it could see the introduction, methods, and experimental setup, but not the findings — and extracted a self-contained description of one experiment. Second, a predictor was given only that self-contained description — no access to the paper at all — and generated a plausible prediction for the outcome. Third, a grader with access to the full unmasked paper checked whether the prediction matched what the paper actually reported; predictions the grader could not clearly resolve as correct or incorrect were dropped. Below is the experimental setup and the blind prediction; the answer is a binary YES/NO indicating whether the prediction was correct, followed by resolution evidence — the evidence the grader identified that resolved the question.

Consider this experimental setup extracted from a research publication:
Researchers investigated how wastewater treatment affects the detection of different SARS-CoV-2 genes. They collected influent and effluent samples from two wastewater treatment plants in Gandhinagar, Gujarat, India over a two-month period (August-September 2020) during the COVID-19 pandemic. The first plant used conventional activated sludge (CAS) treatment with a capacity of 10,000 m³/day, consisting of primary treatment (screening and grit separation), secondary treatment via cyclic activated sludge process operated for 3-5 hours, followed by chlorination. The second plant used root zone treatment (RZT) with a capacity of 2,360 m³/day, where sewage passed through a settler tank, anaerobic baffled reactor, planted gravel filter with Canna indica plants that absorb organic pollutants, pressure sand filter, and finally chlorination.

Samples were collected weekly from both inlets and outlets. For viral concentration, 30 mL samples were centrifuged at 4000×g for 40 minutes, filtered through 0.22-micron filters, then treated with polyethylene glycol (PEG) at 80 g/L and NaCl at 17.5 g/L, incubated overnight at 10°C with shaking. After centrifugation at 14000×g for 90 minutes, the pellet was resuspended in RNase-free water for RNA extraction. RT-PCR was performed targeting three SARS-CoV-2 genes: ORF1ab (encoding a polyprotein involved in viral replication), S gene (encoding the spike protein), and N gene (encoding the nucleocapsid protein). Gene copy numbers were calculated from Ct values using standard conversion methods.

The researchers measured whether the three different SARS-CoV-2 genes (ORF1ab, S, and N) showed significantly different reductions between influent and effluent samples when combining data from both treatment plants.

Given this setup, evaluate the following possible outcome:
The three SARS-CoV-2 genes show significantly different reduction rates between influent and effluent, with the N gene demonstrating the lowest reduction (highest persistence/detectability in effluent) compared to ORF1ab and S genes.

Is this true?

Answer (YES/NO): YES